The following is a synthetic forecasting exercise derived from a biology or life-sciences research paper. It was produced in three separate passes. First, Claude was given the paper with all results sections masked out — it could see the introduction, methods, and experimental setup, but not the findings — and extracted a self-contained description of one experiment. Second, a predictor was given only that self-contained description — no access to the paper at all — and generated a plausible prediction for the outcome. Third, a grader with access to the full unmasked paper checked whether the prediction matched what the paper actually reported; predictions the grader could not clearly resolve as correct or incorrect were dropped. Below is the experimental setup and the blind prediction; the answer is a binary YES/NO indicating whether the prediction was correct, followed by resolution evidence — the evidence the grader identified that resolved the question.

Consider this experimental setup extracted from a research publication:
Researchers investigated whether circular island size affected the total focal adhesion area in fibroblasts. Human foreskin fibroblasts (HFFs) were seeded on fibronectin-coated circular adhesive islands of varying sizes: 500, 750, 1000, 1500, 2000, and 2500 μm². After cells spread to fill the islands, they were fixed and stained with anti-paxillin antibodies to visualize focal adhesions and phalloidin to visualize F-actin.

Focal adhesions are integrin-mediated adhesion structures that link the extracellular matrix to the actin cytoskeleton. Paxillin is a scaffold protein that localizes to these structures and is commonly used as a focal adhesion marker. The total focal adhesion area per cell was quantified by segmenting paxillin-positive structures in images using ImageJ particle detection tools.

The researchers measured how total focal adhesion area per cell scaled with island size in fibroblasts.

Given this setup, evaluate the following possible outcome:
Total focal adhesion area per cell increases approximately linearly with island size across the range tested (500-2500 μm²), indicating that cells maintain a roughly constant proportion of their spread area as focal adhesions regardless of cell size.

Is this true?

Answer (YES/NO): NO